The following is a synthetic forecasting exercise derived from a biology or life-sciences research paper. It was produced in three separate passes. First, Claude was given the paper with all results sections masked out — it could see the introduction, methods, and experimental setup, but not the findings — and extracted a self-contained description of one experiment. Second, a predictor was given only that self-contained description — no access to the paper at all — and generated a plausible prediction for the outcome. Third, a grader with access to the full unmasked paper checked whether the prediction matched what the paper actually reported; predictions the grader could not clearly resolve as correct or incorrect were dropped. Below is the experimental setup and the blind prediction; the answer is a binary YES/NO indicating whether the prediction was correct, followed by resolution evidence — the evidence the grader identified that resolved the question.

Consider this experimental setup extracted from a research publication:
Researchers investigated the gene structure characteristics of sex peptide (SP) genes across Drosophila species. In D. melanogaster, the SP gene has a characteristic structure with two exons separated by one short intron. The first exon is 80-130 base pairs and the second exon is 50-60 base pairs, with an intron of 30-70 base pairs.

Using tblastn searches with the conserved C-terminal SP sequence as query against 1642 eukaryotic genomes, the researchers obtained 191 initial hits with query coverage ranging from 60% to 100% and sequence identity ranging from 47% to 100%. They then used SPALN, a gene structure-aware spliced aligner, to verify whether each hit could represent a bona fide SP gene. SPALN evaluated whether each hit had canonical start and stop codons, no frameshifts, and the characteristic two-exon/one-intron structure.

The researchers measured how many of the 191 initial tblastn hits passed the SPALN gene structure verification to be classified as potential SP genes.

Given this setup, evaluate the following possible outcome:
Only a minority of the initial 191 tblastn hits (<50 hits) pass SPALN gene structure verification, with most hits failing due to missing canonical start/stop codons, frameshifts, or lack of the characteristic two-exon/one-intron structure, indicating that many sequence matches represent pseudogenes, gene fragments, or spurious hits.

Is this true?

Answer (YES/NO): NO